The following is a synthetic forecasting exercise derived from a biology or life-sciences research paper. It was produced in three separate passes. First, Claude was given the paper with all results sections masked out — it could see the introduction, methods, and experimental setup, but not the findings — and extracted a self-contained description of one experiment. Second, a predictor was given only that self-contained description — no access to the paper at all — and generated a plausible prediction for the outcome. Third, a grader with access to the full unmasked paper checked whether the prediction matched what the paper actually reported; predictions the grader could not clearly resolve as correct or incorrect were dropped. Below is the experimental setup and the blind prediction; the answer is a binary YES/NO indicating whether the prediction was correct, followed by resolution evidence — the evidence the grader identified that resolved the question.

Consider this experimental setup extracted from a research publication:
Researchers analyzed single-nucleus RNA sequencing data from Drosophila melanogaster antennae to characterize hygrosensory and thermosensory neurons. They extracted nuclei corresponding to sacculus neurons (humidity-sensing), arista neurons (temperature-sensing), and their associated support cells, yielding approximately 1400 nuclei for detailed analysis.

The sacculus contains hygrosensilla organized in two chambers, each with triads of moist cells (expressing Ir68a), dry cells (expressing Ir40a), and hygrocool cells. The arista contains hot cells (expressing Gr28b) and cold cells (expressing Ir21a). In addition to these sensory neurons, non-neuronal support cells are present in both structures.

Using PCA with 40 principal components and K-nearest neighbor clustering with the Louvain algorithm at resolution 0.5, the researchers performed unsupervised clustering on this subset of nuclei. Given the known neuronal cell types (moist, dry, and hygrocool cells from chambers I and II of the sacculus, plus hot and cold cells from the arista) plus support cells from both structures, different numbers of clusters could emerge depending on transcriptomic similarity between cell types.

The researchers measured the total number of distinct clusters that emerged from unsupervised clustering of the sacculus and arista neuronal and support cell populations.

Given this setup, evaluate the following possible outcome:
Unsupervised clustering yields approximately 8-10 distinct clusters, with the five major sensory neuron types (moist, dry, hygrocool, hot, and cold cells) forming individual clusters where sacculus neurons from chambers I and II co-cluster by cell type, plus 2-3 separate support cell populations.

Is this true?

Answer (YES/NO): NO